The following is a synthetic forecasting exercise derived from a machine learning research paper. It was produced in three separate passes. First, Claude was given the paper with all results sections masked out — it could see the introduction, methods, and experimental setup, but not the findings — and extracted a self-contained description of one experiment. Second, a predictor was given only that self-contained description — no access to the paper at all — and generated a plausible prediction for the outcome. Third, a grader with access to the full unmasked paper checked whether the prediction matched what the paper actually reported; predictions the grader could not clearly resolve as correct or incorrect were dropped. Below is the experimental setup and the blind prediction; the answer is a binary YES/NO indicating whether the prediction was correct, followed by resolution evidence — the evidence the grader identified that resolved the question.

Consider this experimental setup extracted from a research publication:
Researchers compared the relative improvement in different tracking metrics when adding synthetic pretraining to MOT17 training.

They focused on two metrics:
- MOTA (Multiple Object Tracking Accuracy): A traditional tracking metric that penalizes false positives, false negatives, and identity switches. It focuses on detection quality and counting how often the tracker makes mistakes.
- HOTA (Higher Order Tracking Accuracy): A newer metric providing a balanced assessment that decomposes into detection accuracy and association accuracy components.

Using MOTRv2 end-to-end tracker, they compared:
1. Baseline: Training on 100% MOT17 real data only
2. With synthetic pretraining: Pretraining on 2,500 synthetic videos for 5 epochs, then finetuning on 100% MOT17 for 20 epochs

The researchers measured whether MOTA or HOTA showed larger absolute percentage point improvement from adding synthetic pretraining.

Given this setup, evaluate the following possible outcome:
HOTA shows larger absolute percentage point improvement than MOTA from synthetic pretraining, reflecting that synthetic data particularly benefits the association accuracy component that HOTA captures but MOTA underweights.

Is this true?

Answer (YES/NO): NO